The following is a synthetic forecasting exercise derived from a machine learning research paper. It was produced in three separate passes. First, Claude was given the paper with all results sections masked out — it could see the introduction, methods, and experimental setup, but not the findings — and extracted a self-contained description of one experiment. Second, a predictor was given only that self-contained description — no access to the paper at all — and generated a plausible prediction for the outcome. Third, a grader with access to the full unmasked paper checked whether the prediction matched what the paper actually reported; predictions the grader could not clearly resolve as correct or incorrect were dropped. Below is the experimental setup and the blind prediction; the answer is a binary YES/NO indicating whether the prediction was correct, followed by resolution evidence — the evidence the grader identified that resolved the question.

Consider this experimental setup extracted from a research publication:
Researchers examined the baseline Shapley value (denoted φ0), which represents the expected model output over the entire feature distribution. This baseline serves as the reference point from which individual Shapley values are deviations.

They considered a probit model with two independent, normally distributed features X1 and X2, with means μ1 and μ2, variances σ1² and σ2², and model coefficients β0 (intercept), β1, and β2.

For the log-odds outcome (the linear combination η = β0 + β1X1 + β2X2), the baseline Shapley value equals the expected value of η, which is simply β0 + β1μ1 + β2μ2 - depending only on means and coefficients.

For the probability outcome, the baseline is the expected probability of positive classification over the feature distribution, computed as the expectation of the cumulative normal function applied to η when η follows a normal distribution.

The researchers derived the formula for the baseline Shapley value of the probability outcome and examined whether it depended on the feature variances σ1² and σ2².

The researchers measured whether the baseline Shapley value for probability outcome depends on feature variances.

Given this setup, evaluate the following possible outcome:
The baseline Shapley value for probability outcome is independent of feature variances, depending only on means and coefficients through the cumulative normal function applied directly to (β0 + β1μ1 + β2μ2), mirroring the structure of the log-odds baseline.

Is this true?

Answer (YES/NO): NO